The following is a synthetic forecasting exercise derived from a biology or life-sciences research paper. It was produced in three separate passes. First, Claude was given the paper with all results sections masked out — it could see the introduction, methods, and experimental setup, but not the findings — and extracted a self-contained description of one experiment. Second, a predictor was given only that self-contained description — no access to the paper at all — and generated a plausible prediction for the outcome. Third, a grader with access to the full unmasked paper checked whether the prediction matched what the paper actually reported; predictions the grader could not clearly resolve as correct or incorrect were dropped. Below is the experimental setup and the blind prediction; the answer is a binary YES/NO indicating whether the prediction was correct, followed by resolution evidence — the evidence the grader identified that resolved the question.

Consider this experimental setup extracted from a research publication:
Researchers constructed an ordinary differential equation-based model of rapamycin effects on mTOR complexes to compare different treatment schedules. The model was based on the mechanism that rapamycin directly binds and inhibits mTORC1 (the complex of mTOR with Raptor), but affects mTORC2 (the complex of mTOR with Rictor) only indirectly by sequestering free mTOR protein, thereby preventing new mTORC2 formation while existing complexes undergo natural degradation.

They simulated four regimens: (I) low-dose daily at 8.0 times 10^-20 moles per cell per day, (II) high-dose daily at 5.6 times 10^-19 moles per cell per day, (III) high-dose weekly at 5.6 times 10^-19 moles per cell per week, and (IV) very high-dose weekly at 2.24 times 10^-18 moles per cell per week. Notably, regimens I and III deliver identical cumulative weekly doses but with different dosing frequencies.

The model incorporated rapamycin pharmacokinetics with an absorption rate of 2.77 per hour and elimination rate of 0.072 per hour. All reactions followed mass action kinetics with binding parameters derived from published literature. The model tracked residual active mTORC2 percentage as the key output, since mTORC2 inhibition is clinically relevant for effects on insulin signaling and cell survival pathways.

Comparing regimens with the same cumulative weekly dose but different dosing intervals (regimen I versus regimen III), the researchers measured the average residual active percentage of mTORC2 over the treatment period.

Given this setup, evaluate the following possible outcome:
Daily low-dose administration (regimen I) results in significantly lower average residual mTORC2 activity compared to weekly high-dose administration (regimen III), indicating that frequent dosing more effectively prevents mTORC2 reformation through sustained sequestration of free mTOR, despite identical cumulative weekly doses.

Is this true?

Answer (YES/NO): NO